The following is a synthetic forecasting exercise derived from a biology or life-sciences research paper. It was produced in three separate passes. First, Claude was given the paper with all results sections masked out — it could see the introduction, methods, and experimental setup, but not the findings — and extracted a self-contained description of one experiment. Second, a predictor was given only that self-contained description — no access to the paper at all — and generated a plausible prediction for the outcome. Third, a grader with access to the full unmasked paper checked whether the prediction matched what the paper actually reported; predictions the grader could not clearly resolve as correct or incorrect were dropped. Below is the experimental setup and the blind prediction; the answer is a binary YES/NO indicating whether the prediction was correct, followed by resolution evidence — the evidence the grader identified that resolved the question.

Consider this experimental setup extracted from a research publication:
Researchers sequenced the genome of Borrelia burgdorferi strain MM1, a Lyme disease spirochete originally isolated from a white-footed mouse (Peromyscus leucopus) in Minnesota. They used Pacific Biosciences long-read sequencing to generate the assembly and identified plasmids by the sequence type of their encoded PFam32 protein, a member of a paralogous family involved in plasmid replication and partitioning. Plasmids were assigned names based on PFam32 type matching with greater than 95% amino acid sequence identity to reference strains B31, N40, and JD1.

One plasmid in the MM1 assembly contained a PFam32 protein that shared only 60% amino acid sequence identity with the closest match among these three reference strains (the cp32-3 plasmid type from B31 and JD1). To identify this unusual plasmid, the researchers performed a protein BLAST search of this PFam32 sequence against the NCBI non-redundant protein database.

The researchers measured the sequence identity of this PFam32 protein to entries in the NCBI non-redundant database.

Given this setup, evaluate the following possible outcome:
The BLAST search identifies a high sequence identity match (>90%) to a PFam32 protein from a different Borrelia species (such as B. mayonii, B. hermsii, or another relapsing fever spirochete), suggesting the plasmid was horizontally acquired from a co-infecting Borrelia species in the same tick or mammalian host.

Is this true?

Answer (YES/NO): NO